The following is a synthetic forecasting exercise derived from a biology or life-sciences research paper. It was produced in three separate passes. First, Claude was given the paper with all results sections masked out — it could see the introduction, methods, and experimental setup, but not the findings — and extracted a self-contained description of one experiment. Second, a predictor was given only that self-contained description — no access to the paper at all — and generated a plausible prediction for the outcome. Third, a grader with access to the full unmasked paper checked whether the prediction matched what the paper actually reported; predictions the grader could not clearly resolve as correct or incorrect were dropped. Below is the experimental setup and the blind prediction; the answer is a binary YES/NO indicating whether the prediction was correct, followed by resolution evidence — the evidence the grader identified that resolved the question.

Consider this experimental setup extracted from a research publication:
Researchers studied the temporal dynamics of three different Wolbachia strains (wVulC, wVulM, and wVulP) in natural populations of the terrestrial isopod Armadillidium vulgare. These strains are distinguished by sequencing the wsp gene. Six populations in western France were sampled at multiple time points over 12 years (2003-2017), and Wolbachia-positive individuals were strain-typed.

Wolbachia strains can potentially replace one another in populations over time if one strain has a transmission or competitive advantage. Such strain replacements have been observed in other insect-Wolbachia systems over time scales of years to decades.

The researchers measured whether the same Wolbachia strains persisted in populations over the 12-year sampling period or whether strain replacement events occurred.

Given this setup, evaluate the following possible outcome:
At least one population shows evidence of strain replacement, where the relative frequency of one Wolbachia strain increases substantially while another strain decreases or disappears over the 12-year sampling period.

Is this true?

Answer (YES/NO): YES